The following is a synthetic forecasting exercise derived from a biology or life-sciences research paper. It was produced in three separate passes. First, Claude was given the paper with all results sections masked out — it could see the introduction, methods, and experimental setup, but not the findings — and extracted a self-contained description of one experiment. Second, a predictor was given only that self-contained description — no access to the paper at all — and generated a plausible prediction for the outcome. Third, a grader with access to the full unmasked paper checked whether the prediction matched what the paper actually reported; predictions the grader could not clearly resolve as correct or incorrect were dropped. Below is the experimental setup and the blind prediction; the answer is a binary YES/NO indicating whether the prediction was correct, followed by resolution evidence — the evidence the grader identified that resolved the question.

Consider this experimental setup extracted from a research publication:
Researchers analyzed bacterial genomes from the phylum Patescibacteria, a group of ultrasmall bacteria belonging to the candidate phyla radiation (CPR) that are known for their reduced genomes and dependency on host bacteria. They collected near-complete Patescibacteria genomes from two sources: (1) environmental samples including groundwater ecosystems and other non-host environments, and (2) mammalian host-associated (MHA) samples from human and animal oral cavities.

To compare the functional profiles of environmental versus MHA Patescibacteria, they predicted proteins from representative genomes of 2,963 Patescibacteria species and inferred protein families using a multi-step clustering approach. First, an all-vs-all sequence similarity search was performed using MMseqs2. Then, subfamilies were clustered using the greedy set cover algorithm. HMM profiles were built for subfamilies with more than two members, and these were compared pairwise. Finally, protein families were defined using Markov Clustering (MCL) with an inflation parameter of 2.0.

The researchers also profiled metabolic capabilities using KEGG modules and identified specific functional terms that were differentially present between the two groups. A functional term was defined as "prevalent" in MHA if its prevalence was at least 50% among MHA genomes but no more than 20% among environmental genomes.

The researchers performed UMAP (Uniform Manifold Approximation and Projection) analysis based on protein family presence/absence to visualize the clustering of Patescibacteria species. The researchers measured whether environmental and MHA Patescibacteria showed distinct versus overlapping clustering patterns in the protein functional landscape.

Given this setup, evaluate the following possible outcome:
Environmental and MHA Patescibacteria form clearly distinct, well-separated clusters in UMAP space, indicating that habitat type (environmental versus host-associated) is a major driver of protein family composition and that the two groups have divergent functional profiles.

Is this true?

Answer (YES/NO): YES